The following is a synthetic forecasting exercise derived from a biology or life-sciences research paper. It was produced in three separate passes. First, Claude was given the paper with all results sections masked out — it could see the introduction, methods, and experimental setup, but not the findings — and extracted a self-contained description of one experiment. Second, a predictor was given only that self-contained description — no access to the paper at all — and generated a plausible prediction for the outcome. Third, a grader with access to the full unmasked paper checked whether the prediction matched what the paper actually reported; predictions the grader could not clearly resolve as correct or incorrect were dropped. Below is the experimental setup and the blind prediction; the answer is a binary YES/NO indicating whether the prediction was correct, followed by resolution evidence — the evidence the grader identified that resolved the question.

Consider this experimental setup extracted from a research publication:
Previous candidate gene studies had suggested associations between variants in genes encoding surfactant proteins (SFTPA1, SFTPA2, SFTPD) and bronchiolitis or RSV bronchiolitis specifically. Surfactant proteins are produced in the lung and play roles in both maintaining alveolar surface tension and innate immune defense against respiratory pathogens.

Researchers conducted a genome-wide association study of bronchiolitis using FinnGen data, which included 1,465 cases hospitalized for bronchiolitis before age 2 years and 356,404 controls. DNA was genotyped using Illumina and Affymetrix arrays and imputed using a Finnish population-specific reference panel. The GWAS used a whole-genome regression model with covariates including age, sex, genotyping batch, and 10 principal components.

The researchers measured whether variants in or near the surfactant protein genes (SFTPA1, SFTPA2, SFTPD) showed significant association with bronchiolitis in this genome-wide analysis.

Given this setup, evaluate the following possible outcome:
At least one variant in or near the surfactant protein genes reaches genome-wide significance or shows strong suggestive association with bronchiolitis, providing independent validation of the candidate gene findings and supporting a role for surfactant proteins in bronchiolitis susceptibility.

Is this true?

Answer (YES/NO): NO